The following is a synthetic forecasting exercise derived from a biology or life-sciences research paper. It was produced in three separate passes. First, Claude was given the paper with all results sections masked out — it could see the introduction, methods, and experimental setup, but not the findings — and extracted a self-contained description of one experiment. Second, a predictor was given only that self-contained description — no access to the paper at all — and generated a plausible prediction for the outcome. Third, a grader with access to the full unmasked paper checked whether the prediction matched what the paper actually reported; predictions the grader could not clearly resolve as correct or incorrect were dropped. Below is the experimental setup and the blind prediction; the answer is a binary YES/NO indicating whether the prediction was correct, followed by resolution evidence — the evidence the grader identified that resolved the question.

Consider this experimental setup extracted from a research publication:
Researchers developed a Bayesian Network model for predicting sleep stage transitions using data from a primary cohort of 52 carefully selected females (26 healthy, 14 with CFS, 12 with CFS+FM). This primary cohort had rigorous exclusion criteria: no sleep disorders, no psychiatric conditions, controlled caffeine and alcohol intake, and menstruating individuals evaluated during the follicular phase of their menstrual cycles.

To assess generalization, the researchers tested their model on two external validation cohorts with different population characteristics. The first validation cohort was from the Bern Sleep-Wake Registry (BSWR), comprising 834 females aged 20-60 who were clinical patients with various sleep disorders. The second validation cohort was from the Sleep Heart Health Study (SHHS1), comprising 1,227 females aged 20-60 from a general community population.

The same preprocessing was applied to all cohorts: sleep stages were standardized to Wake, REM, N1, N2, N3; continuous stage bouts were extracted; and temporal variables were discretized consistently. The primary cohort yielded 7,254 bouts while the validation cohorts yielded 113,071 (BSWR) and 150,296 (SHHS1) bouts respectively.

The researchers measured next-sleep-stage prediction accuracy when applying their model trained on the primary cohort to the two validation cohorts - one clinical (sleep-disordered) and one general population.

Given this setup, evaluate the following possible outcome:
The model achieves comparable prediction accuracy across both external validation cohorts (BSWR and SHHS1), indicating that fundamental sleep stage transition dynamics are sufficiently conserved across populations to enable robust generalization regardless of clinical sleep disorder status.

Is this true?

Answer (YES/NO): NO